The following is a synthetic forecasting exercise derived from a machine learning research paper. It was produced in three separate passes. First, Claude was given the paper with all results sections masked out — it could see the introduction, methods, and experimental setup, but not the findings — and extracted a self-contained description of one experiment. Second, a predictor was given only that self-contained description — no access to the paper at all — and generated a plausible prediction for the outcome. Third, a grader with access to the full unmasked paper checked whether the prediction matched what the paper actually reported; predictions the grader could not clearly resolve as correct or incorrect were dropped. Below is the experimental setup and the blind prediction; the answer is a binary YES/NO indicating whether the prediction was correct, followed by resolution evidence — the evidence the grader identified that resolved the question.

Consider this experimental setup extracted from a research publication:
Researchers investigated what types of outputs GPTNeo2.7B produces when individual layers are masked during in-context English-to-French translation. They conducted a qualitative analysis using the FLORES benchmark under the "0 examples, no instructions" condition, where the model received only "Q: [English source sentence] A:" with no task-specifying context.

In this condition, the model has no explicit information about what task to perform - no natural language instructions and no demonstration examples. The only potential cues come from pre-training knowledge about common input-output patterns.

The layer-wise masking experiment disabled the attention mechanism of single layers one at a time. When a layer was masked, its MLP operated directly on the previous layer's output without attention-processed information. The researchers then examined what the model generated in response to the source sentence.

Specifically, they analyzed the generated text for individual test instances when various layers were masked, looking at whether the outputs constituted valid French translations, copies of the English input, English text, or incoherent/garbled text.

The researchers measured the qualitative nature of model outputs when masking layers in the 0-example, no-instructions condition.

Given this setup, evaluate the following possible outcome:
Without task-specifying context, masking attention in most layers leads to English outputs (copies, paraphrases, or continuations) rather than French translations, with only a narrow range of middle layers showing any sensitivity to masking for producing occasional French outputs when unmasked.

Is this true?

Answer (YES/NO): NO